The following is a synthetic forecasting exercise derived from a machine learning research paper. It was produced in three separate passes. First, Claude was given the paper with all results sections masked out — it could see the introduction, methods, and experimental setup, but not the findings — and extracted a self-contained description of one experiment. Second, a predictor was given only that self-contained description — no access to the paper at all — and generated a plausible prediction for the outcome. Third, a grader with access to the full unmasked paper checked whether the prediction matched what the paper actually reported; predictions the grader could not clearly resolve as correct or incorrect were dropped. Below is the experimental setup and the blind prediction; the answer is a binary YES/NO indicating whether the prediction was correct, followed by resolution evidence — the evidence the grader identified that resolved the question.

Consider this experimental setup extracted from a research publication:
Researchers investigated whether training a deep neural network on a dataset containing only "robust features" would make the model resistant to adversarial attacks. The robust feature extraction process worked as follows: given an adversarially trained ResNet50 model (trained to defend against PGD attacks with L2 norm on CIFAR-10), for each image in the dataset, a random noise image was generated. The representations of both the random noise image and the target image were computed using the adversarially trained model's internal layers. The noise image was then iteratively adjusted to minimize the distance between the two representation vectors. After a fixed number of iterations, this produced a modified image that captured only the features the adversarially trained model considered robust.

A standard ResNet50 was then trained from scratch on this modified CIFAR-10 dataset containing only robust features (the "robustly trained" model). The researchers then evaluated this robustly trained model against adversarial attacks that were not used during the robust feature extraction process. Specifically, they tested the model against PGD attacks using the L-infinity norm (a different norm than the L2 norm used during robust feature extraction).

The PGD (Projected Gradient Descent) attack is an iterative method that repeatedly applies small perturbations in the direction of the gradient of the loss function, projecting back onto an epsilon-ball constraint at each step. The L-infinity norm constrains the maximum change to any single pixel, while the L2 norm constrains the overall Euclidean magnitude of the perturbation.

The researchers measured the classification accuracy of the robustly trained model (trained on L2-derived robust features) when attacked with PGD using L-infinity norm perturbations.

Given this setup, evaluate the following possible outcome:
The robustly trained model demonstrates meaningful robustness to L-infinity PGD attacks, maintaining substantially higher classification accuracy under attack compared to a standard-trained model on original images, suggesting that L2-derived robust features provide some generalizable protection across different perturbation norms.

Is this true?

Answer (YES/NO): NO